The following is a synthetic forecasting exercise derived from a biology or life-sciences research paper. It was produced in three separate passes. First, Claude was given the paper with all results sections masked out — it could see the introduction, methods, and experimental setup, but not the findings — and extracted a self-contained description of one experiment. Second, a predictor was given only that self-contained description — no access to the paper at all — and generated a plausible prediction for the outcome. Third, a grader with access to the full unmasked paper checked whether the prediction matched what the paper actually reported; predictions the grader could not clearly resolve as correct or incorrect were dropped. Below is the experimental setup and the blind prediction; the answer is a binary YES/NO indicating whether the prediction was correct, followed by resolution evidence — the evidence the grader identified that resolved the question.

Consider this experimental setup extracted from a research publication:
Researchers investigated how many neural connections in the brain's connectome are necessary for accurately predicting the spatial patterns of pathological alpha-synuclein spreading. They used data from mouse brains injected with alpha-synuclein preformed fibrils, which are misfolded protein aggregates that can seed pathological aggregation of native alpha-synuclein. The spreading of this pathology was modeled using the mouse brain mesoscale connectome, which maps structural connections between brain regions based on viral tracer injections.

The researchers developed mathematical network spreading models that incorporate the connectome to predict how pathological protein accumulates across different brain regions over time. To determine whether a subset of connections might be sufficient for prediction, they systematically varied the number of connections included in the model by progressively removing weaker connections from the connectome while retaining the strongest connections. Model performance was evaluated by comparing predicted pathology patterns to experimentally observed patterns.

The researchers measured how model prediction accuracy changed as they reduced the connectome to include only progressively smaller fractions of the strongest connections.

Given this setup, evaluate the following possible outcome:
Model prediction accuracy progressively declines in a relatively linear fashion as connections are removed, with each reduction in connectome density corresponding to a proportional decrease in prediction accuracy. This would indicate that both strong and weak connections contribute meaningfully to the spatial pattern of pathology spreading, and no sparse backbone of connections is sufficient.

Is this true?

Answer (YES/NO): NO